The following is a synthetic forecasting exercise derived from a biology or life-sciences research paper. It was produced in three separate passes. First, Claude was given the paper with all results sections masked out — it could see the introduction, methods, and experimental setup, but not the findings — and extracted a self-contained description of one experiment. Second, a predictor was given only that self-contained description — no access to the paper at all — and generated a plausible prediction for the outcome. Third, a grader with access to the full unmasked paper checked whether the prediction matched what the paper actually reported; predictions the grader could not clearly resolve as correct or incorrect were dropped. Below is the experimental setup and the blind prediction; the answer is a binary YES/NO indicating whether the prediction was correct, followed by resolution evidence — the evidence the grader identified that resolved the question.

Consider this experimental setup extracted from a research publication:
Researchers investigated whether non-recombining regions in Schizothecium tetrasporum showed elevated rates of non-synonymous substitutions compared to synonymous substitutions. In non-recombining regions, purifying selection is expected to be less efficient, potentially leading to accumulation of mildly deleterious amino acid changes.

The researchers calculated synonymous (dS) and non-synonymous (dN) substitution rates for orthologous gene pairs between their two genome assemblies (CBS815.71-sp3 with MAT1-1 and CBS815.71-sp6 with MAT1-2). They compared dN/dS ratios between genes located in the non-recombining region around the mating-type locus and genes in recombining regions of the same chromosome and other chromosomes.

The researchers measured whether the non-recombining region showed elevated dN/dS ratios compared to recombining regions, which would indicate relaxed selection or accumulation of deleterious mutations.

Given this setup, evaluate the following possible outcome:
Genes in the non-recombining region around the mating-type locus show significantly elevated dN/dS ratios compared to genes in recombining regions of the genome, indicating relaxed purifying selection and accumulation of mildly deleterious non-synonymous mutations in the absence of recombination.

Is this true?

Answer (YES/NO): NO